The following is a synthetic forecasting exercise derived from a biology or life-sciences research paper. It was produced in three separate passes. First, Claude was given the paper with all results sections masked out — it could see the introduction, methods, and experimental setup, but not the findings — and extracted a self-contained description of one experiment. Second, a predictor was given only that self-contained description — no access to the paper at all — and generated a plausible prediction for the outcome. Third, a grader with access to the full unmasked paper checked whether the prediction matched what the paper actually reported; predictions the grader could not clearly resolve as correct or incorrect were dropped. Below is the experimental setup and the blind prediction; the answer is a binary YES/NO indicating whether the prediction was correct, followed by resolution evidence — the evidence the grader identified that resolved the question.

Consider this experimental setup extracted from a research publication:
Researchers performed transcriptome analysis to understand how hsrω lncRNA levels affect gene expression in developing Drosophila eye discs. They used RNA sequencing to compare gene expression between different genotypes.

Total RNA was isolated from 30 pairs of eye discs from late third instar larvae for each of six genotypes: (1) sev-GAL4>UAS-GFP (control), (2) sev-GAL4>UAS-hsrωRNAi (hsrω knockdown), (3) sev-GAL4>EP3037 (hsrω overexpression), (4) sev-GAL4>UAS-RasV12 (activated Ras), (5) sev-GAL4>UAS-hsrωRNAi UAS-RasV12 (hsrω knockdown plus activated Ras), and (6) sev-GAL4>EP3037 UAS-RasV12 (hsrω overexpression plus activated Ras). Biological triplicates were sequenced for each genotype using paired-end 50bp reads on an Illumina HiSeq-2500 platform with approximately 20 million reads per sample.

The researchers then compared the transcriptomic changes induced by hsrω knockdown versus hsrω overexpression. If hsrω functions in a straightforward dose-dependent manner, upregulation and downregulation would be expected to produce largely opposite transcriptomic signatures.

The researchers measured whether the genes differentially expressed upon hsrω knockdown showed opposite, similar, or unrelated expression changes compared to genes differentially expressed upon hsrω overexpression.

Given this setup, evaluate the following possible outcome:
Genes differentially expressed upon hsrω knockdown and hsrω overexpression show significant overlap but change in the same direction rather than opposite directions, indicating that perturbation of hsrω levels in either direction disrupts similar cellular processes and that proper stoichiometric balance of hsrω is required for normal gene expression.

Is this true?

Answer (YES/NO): YES